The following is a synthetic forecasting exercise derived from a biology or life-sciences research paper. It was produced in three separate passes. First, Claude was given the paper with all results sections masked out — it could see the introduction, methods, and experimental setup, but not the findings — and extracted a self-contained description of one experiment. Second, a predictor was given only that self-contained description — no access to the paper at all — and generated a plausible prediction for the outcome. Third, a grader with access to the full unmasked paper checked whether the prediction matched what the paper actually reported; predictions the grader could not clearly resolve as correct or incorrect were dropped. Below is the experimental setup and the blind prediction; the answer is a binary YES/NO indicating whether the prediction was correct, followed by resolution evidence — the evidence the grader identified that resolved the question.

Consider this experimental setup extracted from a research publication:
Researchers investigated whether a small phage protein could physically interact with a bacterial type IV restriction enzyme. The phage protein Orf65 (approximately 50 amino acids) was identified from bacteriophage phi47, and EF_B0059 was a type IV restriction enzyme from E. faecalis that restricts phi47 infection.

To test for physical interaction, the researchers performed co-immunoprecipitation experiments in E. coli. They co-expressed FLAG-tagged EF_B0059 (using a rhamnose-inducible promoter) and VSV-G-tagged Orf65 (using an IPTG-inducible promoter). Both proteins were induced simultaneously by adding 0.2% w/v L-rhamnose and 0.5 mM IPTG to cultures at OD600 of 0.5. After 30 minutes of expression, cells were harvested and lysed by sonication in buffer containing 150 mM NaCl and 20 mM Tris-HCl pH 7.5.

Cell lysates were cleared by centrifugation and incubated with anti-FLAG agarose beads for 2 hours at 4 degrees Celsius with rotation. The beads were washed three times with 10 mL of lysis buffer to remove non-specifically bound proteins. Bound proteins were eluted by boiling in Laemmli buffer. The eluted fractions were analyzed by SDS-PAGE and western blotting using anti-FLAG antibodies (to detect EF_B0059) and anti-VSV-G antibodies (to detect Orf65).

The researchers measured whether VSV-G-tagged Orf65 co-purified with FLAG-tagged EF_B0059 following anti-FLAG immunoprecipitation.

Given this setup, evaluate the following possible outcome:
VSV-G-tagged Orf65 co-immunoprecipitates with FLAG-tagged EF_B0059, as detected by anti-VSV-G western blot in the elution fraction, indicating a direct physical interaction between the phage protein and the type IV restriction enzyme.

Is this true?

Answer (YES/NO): YES